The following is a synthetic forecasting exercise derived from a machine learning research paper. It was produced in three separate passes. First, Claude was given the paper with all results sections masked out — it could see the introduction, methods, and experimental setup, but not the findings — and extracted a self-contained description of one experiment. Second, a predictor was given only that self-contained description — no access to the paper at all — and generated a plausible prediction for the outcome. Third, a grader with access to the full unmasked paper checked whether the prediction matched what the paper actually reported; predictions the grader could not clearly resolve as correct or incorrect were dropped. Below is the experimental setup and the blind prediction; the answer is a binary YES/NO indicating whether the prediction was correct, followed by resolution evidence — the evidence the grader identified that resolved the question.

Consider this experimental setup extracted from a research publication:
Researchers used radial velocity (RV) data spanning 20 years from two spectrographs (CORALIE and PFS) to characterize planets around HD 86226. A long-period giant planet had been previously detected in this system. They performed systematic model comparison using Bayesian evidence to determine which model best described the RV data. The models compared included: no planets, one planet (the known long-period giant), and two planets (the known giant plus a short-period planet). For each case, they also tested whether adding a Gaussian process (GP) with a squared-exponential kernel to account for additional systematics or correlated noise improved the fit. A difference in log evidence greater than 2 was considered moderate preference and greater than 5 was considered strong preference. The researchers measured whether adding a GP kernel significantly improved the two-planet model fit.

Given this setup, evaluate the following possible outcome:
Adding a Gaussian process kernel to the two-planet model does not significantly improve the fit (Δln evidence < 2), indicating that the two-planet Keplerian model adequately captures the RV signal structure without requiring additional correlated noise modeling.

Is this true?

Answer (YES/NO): YES